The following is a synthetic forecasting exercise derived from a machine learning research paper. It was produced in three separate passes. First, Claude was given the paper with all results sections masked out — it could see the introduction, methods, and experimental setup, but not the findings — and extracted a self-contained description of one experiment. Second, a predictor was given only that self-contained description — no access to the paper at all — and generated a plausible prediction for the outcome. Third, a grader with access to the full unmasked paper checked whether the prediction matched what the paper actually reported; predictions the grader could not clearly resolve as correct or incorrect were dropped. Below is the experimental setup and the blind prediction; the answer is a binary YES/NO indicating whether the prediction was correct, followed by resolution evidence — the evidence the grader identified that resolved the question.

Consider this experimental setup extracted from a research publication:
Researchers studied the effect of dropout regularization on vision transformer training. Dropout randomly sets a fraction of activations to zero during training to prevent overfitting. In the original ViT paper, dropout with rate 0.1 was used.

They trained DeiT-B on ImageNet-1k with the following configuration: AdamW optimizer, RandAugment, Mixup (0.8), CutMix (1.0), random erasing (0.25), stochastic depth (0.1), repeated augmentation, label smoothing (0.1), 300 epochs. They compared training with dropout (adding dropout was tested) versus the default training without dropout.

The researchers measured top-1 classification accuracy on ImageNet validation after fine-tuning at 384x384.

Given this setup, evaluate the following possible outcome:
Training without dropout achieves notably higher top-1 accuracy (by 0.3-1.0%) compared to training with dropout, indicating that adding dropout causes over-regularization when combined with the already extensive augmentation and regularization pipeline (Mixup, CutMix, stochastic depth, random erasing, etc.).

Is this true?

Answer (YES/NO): NO